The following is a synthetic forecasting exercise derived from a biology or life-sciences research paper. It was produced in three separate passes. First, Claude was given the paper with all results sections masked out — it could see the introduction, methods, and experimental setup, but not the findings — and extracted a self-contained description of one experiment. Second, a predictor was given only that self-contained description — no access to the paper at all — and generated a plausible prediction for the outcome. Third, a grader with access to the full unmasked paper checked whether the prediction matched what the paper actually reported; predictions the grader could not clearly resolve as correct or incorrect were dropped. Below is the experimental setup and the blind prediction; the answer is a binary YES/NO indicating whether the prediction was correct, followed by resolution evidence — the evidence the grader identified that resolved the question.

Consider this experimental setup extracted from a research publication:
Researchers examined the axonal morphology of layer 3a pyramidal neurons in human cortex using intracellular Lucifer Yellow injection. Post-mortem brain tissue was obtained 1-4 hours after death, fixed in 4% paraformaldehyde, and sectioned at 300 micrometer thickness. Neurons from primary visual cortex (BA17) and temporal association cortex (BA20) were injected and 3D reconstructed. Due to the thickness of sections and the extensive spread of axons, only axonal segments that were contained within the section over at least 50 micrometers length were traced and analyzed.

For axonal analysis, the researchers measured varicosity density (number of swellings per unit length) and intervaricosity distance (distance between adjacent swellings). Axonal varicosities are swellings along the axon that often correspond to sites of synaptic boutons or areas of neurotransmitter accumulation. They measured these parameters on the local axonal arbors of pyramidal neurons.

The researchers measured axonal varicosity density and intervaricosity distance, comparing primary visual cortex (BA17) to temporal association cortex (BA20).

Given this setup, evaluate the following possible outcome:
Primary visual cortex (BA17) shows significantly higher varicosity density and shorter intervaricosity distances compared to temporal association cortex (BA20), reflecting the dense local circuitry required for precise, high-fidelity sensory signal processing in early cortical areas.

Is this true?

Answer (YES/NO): NO